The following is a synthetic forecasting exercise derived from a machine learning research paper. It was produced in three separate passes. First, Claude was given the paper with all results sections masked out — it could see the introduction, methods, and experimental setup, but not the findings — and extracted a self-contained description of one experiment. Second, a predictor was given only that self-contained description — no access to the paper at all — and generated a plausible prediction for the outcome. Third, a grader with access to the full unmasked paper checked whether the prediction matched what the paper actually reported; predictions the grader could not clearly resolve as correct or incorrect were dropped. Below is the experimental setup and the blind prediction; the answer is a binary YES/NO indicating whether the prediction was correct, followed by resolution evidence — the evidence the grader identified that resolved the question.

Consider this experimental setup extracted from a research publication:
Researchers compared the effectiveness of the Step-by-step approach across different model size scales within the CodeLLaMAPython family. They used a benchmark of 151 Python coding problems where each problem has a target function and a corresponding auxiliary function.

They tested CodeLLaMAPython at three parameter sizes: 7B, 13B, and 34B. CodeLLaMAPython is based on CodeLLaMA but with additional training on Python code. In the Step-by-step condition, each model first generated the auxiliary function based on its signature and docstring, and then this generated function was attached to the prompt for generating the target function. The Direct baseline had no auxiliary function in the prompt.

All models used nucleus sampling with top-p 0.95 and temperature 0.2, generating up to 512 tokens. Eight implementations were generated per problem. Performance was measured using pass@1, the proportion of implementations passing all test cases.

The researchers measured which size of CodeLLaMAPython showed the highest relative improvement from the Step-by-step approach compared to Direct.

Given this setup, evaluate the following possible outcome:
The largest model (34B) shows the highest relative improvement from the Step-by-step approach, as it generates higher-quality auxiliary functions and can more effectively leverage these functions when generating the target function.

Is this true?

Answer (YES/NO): NO